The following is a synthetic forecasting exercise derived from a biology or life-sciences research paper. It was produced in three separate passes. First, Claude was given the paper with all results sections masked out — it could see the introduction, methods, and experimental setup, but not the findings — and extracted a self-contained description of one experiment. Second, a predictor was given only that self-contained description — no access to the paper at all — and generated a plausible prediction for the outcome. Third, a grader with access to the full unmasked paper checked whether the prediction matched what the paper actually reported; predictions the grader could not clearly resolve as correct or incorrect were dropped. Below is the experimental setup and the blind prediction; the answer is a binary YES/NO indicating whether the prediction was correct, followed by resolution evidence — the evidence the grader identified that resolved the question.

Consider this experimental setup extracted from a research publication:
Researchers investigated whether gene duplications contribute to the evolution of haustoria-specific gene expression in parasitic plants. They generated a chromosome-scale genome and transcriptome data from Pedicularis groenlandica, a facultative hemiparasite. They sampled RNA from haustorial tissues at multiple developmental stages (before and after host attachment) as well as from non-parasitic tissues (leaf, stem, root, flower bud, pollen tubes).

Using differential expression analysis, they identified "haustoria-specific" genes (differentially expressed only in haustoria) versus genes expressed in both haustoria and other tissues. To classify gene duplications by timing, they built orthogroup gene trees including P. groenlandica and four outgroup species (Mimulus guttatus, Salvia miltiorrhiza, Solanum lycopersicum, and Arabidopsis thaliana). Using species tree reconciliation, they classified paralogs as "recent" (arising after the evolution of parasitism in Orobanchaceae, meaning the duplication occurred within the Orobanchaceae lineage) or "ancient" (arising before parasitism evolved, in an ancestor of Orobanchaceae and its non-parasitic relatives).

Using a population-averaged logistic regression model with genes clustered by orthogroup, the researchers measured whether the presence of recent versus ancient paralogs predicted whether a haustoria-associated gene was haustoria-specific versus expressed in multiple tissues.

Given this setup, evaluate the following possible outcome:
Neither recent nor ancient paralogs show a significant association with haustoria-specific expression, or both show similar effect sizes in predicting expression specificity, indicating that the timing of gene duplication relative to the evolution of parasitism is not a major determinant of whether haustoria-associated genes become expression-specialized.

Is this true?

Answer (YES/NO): NO